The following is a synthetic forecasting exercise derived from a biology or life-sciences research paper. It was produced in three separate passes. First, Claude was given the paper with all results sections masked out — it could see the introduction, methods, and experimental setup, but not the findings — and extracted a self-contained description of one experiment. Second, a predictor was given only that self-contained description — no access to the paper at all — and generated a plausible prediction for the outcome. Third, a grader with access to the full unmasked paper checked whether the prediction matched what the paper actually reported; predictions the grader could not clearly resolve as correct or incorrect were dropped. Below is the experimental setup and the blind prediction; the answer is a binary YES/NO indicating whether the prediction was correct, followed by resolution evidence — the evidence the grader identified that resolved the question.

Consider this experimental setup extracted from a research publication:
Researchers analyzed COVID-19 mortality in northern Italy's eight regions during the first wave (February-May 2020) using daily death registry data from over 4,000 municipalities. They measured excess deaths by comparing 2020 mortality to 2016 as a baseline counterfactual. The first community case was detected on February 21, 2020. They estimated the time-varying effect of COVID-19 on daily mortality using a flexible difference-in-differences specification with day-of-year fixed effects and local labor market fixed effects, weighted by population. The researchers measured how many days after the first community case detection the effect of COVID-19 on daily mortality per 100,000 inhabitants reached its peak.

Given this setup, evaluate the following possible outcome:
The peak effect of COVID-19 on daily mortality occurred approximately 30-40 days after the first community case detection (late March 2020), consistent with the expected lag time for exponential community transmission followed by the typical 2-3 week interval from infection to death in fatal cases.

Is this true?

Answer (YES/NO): YES